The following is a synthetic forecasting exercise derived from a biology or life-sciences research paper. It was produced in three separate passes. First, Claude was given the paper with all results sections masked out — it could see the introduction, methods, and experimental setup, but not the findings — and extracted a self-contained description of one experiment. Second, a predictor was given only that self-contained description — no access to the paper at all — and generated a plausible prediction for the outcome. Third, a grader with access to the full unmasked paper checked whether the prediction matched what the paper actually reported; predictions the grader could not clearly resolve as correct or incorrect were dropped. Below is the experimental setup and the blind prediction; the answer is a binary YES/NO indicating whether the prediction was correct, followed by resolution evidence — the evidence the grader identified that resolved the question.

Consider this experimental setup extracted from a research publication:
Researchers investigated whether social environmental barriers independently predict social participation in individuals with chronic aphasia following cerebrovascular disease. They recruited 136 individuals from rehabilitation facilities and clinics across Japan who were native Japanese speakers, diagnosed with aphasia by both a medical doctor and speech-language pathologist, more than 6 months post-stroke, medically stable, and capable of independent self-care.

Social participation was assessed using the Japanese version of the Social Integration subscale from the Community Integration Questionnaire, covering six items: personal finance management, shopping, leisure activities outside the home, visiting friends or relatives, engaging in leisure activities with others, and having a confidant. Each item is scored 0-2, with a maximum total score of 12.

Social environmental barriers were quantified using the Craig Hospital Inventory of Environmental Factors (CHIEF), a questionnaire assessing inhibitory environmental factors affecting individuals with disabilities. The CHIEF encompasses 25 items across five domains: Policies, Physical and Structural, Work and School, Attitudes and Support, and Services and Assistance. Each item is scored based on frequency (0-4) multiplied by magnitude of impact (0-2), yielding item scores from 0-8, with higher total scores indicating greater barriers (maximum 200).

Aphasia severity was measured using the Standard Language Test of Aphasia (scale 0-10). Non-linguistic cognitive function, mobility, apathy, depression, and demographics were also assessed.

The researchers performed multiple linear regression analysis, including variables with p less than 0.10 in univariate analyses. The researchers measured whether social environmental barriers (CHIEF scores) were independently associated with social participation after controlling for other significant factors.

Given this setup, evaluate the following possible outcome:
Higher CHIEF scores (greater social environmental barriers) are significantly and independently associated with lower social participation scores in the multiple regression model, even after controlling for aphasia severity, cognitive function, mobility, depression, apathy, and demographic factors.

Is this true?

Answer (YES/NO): NO